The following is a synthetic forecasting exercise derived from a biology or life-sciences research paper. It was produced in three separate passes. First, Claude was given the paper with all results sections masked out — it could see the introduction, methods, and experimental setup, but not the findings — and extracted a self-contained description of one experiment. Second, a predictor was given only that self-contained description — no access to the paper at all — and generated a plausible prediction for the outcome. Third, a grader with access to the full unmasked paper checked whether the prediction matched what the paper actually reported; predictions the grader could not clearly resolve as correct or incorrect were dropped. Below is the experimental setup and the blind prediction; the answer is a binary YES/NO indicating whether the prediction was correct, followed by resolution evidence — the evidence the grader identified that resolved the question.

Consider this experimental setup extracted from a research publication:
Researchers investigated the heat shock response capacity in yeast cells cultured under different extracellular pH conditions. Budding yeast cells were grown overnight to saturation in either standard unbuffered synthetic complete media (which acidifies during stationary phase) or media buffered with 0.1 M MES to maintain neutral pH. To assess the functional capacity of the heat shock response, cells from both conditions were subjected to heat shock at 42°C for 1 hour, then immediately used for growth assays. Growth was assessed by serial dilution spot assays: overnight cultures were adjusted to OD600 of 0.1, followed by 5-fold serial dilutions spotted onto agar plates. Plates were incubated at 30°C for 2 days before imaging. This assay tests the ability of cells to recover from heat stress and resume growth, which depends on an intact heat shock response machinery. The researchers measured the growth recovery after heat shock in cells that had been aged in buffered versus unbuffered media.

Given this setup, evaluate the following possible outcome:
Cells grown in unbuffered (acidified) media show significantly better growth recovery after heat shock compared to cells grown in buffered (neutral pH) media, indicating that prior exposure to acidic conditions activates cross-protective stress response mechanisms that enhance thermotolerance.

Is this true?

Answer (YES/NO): NO